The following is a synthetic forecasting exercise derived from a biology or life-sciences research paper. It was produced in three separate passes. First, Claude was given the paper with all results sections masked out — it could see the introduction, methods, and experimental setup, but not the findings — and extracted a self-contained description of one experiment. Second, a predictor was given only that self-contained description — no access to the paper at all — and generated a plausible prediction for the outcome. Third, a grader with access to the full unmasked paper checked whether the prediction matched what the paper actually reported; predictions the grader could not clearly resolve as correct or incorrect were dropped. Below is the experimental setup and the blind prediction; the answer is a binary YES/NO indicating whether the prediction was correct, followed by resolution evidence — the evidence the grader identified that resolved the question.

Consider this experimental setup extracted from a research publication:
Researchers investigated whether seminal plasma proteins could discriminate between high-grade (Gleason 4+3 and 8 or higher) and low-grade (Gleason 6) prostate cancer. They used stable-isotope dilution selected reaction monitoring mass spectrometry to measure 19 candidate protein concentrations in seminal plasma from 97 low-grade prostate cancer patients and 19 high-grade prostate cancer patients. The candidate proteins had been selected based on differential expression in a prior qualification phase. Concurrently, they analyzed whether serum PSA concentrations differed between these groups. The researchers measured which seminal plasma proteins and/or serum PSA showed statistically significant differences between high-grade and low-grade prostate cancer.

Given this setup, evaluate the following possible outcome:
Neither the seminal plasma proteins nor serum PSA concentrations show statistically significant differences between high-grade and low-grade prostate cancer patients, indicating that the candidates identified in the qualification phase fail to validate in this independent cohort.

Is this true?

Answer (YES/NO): NO